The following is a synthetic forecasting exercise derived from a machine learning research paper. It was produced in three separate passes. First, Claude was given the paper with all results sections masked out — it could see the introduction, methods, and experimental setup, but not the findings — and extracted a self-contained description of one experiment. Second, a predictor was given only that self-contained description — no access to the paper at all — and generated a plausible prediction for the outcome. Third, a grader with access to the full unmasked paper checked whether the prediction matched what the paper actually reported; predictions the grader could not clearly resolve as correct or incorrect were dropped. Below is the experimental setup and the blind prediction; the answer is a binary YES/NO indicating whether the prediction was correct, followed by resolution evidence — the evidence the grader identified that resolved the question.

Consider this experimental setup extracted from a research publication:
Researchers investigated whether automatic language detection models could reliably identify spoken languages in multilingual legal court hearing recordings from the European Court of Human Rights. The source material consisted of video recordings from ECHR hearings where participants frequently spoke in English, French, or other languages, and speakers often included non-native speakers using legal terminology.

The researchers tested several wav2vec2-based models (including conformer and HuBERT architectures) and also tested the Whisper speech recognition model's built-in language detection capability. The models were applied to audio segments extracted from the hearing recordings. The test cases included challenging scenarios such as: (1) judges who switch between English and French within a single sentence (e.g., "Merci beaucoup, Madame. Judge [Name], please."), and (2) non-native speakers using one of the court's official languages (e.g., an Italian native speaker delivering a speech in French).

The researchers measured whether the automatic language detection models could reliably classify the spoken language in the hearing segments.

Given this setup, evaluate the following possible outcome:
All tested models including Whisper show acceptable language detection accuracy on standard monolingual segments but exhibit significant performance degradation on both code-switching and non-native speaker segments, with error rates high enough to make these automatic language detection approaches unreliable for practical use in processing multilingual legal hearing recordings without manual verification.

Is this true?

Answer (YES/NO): NO